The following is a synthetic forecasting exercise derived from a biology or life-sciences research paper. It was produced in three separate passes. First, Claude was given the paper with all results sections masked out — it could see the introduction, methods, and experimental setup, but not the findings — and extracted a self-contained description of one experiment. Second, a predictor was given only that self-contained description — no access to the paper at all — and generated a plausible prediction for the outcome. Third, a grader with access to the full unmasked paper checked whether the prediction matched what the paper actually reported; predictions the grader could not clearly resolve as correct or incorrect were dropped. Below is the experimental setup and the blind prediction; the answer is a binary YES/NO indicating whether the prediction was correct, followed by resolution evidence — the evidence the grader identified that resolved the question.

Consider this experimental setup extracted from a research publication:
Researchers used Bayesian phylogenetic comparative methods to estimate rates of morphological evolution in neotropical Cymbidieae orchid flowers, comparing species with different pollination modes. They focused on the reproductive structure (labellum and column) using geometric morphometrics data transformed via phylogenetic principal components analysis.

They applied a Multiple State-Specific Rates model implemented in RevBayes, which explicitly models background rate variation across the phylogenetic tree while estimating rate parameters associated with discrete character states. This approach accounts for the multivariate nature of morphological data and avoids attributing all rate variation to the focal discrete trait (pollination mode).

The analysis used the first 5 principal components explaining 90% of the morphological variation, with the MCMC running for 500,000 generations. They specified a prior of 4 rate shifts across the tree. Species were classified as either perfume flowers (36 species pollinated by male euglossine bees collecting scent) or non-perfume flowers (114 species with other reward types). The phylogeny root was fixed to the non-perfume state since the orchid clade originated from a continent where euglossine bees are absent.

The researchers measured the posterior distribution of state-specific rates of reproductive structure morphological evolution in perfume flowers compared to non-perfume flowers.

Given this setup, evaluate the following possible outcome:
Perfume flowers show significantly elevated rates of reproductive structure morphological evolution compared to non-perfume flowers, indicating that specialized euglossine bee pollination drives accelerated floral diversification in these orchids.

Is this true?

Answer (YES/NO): YES